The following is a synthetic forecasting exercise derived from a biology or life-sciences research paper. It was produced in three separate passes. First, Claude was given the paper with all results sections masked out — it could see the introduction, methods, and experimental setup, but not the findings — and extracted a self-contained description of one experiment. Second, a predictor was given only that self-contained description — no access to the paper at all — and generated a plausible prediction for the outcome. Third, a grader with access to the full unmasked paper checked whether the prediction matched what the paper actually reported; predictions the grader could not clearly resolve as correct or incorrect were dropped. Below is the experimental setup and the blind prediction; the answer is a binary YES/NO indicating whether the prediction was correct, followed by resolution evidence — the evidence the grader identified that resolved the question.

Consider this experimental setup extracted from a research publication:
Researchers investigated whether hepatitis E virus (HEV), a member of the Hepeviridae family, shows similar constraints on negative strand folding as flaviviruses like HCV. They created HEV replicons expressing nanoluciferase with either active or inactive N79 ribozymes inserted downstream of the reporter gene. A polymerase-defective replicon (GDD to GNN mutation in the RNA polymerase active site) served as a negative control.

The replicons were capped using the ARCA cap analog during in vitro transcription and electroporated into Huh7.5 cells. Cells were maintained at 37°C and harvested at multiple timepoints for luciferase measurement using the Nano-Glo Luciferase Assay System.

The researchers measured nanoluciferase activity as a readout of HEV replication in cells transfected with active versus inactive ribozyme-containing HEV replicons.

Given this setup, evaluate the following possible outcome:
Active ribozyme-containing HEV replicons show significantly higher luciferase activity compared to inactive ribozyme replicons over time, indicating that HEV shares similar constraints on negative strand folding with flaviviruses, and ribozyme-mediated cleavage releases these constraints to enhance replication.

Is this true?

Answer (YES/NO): NO